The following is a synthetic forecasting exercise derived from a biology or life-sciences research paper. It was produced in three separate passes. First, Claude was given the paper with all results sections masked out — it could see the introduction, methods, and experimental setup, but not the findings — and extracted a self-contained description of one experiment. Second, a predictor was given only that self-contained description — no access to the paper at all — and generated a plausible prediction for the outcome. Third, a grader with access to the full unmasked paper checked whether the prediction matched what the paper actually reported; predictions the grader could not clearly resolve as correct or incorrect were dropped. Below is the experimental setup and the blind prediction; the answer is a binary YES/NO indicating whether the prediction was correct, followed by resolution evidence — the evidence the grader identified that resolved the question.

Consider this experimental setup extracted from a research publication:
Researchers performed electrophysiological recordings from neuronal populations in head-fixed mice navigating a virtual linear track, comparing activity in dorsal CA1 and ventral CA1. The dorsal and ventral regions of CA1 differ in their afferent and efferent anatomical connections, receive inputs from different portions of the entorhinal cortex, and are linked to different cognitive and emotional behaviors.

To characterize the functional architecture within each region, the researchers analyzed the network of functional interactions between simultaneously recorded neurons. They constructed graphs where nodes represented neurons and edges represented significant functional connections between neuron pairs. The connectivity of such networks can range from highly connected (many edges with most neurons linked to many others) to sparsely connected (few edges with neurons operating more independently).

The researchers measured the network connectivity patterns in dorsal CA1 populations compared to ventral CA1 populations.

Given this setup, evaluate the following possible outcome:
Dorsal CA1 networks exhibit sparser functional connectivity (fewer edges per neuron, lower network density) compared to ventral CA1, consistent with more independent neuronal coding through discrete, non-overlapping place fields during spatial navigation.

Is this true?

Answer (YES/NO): NO